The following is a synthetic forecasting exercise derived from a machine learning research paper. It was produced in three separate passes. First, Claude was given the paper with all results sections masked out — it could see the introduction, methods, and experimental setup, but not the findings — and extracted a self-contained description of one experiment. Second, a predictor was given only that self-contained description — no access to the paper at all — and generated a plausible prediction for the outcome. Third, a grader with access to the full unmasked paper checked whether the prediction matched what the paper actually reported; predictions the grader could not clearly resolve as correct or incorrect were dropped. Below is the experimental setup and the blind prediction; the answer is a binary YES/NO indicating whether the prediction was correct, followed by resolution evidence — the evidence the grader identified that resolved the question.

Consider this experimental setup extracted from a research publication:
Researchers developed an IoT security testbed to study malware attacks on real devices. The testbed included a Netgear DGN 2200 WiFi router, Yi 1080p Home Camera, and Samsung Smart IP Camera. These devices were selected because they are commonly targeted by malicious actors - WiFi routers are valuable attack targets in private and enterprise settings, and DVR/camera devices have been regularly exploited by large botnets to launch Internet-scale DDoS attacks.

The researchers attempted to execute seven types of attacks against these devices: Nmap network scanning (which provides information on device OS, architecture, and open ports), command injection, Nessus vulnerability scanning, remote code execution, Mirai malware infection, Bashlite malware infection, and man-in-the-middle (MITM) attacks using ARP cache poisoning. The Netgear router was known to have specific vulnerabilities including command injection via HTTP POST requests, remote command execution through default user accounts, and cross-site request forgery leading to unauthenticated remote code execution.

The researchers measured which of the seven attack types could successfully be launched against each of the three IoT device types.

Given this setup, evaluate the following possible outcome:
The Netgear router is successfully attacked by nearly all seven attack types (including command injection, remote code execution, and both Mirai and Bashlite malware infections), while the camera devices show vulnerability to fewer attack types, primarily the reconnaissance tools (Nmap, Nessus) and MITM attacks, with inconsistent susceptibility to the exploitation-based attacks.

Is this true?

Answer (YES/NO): NO